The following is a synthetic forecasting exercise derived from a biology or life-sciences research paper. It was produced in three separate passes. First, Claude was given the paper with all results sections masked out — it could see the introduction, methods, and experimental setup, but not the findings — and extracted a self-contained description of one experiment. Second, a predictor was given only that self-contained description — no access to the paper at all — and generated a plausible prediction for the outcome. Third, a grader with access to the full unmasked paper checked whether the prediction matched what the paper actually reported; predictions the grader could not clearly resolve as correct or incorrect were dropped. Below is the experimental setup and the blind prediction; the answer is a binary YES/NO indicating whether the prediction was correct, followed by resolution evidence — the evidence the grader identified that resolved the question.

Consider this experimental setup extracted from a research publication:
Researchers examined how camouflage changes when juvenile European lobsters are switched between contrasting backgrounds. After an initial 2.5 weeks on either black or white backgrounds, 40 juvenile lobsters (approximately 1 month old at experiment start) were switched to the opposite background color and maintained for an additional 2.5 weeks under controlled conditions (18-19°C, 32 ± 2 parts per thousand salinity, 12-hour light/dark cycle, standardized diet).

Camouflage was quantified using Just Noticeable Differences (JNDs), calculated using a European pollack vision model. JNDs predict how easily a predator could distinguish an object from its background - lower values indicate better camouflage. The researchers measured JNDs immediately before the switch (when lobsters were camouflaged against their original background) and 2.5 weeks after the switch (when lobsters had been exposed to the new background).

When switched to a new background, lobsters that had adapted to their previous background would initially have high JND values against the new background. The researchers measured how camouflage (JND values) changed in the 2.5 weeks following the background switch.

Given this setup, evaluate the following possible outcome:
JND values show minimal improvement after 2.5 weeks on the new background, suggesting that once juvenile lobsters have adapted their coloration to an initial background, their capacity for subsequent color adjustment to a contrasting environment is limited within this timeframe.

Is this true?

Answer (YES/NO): NO